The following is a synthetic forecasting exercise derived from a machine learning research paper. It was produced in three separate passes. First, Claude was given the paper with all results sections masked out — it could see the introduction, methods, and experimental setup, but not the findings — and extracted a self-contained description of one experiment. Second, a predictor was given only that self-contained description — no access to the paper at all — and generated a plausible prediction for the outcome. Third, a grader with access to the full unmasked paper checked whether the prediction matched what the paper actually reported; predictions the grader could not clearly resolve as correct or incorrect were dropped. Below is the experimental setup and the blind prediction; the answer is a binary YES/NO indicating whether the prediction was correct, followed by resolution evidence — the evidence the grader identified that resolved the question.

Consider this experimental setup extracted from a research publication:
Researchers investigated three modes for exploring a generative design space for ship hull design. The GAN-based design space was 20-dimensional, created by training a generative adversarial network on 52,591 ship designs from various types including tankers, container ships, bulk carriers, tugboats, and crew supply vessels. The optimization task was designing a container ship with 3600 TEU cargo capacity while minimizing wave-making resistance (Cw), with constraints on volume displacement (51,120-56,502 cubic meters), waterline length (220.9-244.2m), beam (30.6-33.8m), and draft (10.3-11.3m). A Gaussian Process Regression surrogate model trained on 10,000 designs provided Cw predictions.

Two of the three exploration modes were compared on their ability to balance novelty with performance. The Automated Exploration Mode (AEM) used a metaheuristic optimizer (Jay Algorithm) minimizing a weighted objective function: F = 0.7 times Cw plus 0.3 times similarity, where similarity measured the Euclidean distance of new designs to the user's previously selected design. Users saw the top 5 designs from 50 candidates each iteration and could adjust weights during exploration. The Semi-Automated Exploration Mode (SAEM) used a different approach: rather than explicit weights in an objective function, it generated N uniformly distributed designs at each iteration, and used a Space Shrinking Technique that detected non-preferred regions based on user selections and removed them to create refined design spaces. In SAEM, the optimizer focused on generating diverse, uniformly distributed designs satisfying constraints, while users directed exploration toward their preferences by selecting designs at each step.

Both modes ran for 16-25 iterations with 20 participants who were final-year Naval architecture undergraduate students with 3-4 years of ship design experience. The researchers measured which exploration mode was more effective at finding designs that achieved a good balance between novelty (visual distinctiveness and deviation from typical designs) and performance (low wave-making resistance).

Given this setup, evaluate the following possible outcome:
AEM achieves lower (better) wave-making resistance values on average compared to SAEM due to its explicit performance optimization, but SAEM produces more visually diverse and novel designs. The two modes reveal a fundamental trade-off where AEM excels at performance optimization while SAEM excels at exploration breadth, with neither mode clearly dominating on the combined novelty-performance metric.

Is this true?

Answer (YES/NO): NO